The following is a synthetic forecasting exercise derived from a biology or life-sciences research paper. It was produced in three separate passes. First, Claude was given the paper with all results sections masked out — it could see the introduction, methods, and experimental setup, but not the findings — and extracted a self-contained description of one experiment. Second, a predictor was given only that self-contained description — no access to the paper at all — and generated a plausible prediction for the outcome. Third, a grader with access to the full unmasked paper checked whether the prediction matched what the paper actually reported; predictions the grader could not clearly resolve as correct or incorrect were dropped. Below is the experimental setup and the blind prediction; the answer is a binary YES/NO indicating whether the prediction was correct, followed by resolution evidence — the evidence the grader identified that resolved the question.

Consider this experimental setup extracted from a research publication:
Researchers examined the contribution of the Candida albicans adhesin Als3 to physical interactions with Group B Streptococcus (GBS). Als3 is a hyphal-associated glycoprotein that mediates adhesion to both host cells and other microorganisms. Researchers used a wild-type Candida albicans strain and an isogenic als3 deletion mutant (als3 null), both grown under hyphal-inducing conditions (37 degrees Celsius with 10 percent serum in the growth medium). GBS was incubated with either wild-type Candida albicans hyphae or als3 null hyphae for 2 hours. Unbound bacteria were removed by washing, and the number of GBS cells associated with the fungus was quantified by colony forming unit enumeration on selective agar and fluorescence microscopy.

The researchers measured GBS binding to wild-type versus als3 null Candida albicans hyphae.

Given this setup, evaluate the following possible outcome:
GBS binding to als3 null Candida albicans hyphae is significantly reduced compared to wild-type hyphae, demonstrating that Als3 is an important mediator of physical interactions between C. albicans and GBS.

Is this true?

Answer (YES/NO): NO